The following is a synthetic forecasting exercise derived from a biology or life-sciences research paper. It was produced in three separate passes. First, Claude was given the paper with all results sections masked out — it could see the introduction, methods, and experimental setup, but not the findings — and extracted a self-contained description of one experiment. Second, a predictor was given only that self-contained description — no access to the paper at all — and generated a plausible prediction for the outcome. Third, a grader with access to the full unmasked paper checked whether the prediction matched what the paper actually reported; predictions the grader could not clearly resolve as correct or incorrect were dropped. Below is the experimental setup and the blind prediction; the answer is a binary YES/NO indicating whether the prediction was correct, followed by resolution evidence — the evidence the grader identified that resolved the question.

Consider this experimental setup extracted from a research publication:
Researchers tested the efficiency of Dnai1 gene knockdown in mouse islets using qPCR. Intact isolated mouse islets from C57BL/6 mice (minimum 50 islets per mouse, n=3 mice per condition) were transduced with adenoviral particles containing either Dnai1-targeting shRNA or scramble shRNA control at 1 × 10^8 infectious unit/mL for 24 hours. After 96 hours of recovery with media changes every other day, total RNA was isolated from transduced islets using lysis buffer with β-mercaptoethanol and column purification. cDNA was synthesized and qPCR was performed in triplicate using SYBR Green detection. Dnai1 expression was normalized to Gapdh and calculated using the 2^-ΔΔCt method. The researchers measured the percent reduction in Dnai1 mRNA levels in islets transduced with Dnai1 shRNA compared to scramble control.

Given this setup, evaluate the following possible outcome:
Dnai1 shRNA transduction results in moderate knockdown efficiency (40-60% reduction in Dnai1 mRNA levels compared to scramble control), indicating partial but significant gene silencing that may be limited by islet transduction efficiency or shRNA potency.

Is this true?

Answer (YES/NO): NO